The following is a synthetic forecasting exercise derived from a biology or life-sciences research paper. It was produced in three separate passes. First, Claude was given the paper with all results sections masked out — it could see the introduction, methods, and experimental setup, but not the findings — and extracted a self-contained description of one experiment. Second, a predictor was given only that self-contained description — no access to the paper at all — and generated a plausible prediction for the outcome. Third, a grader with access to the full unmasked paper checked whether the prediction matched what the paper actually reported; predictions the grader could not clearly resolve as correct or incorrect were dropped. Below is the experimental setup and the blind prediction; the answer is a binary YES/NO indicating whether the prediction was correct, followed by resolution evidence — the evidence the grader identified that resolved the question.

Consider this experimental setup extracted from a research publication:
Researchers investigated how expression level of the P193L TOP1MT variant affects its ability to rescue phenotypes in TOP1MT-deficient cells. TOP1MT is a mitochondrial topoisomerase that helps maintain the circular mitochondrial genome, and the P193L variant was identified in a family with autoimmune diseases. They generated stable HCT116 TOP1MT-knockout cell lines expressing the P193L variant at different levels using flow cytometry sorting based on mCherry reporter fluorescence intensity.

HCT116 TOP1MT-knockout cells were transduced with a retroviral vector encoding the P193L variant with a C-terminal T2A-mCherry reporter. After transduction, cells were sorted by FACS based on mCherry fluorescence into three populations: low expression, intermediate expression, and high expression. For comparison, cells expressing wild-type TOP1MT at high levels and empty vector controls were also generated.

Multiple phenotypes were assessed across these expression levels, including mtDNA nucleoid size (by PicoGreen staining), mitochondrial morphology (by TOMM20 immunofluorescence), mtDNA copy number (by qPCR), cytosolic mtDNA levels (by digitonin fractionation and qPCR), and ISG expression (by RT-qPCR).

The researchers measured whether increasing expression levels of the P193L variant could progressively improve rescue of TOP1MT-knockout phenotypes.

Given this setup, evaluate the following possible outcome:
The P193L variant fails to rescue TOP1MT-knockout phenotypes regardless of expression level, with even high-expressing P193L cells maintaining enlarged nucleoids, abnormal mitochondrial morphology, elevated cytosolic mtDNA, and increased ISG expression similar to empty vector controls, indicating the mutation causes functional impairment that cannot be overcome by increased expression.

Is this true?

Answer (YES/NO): NO